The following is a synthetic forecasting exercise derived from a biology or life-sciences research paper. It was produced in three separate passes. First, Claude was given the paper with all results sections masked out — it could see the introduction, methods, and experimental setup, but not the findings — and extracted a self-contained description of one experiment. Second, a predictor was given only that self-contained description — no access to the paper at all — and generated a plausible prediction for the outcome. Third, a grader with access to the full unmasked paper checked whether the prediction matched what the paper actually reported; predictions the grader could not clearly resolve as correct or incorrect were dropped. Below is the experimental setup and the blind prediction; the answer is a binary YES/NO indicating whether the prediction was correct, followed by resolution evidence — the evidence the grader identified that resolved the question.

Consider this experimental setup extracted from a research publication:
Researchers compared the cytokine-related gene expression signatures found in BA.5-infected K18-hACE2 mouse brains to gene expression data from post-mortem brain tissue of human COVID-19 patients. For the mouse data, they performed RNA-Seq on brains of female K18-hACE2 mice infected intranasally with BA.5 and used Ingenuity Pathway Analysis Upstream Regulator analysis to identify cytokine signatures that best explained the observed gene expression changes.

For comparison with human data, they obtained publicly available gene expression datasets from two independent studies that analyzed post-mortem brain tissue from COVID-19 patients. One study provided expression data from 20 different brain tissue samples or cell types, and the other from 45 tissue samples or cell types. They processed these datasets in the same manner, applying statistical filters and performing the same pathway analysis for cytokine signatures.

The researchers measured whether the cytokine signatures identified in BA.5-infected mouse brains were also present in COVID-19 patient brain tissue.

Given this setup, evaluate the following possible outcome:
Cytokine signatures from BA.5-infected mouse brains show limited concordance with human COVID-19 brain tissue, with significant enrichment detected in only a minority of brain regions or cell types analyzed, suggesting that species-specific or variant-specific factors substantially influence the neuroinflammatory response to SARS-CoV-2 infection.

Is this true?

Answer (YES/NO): NO